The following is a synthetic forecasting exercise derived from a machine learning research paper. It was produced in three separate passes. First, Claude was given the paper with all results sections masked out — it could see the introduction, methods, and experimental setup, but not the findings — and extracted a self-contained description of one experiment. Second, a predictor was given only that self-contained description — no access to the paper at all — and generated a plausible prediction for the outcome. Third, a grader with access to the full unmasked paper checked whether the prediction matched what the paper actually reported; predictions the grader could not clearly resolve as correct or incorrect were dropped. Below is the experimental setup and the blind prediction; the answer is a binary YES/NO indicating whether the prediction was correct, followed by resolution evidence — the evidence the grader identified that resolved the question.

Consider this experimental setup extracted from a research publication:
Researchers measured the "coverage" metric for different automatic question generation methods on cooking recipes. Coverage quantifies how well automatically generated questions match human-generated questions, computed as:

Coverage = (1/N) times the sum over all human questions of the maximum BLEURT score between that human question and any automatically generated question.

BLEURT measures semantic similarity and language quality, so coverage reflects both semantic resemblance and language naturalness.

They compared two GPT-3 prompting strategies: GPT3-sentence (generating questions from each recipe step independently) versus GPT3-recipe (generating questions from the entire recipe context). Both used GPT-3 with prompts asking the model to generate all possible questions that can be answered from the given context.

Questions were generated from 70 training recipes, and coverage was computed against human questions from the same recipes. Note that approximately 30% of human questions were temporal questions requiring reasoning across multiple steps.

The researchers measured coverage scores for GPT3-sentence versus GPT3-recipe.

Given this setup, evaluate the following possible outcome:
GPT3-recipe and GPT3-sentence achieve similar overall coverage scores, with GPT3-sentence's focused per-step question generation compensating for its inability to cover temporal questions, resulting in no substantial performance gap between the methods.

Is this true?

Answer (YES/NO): NO